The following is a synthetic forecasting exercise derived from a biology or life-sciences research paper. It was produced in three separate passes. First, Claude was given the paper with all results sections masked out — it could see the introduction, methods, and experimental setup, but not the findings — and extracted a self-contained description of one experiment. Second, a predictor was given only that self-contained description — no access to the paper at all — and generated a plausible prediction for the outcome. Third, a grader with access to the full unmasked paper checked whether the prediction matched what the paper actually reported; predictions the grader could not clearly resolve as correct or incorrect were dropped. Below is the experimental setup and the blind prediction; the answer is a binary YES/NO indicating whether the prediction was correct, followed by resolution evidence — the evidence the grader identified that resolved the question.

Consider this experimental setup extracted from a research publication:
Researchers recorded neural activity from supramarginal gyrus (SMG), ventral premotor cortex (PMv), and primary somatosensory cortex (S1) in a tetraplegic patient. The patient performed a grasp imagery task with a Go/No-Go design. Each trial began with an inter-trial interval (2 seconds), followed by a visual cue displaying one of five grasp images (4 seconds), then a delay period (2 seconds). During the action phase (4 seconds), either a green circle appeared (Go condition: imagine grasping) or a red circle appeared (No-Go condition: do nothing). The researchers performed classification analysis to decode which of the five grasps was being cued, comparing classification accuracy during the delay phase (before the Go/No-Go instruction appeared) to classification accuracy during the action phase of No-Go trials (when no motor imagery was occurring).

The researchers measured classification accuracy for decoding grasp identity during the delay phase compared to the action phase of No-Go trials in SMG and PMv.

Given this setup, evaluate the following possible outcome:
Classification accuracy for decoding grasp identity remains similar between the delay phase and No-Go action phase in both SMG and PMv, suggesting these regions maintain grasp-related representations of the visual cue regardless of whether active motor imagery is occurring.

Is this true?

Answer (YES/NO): NO